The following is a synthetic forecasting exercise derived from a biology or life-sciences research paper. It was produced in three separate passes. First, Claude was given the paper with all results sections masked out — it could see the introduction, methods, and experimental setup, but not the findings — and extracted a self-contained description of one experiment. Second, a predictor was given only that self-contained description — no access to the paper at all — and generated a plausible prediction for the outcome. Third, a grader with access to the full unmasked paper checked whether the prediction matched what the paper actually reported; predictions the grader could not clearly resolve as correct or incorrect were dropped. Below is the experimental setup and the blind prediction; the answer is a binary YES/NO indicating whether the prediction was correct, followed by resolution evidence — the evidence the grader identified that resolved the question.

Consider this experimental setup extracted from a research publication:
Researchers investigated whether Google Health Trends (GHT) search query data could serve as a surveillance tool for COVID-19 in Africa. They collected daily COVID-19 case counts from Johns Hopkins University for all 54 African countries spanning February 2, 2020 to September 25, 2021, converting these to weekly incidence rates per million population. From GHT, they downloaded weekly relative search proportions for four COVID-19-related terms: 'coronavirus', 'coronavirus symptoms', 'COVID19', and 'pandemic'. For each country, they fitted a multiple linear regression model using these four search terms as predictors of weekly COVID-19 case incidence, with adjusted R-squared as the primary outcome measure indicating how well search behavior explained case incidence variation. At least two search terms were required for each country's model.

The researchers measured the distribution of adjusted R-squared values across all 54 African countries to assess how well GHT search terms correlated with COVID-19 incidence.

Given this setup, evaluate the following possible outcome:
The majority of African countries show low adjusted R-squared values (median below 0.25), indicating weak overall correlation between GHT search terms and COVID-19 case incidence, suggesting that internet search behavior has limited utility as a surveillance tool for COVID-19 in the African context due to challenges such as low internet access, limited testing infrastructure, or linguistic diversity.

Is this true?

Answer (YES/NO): YES